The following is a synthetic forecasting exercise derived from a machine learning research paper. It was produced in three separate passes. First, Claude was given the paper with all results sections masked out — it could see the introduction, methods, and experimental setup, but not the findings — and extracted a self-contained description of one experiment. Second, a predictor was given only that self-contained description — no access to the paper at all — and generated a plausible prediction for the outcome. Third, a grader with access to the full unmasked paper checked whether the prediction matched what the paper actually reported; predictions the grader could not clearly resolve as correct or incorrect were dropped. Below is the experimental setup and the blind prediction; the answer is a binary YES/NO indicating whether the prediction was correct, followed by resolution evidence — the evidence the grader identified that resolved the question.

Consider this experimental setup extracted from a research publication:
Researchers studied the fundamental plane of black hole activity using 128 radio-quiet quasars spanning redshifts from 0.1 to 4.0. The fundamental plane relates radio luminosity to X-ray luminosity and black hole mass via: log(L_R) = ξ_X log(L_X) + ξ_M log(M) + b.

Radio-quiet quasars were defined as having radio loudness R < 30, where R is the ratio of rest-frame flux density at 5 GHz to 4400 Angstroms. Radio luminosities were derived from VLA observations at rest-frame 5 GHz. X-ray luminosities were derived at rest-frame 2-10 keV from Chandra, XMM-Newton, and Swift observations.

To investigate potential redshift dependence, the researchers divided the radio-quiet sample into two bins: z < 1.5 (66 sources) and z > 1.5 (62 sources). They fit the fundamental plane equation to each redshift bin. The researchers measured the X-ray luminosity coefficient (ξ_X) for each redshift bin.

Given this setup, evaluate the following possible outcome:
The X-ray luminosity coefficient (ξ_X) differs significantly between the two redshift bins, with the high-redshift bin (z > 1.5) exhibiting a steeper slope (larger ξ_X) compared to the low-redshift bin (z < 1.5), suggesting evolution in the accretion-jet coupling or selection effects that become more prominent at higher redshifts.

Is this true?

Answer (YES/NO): NO